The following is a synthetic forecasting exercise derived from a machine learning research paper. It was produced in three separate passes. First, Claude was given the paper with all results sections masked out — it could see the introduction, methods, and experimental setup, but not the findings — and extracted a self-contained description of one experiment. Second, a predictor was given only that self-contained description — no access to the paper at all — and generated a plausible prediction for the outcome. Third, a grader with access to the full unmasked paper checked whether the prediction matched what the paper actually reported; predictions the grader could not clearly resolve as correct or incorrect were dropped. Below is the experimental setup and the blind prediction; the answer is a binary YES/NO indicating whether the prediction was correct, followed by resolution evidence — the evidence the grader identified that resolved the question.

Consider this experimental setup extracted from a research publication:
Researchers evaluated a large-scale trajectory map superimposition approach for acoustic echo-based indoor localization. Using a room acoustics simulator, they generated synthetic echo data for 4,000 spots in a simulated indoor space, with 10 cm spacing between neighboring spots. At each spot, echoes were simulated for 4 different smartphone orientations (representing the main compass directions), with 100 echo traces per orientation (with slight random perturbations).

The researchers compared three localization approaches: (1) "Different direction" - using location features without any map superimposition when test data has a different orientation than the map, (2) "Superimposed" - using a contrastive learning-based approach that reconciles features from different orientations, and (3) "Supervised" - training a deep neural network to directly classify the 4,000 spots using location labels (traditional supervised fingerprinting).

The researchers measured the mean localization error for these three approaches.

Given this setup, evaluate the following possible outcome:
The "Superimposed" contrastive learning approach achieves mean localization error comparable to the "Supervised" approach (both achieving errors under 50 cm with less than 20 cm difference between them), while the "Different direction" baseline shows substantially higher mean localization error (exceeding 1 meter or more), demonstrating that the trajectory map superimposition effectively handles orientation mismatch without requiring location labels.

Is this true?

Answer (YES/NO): NO